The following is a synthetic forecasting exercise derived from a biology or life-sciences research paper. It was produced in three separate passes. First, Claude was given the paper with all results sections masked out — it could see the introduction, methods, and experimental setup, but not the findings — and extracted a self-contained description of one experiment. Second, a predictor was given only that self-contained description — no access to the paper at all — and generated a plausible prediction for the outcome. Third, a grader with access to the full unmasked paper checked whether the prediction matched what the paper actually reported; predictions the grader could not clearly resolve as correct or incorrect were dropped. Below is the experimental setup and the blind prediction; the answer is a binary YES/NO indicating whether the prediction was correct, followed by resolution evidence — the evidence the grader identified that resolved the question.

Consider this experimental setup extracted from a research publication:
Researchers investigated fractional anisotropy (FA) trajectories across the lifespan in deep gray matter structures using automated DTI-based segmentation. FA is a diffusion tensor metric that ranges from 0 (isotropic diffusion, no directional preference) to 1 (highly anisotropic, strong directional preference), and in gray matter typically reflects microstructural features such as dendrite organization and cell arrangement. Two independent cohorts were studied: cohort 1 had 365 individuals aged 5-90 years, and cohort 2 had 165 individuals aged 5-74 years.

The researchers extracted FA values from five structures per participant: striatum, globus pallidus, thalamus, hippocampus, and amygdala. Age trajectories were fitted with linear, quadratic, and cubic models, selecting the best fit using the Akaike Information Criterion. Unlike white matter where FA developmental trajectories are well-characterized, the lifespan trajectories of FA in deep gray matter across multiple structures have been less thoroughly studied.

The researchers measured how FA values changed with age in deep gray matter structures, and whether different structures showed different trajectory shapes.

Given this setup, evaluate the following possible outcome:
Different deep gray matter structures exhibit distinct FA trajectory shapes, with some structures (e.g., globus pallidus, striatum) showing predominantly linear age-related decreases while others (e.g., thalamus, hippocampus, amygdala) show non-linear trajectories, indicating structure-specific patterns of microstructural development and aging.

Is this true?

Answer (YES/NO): NO